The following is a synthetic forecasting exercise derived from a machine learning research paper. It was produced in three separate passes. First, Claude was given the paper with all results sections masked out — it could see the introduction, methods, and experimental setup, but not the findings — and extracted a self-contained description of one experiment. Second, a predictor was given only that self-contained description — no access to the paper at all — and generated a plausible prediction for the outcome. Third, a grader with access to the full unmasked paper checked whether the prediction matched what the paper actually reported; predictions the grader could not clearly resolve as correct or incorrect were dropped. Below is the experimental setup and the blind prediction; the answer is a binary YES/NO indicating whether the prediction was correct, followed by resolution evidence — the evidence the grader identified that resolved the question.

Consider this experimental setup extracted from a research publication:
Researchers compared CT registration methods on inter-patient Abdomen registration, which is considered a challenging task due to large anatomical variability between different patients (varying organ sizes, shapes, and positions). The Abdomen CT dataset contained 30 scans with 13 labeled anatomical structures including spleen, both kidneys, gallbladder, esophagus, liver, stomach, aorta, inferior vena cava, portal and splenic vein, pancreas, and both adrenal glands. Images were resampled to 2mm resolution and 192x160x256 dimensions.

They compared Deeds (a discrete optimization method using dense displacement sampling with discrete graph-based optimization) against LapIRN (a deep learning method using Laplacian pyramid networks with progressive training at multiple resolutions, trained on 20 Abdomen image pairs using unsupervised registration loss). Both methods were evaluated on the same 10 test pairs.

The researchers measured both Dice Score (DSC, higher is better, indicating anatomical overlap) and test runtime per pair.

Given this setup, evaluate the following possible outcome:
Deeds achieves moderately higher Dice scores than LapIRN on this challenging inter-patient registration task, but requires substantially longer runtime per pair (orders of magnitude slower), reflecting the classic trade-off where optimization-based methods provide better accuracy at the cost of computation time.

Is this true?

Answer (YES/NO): NO